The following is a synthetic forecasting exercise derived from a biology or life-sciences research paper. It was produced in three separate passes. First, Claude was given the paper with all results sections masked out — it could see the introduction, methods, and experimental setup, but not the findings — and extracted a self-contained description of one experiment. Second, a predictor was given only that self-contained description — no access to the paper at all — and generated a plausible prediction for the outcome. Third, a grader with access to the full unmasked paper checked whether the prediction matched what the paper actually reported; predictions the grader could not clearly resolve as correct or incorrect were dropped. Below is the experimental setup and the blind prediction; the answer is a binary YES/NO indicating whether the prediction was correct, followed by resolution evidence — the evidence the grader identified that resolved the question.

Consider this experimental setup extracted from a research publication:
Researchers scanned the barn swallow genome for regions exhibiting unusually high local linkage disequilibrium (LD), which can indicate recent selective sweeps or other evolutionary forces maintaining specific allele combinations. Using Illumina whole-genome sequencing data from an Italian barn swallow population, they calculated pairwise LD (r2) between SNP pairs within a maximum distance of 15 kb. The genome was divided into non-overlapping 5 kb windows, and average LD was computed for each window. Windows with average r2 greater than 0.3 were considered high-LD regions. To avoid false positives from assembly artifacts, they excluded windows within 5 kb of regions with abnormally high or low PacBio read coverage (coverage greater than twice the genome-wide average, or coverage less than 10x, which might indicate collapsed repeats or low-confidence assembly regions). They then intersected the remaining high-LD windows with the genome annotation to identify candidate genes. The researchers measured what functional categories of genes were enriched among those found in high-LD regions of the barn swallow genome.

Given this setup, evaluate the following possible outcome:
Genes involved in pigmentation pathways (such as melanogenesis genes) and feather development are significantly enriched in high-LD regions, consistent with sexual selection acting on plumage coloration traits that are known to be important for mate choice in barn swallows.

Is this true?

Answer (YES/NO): NO